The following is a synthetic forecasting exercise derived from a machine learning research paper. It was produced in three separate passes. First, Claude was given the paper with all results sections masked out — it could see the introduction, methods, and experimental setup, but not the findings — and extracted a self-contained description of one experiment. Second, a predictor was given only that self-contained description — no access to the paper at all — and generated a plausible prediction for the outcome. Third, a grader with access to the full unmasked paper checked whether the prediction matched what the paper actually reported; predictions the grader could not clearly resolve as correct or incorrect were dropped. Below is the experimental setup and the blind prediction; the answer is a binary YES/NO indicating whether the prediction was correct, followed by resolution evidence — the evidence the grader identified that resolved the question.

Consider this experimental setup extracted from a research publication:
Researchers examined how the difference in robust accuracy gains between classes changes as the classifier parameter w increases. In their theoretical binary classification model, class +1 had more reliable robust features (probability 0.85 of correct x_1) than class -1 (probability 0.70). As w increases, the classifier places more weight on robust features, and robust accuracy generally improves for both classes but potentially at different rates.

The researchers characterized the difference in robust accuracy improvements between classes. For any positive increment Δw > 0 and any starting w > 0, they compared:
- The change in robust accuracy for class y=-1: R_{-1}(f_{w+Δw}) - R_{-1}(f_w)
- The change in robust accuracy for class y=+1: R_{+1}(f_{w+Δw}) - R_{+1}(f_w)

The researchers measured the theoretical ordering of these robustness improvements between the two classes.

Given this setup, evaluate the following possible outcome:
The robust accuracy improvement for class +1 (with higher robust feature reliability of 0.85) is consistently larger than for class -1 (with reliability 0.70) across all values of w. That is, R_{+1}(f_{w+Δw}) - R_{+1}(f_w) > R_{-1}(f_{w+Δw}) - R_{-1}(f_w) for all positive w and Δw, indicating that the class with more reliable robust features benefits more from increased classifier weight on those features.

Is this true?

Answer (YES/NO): YES